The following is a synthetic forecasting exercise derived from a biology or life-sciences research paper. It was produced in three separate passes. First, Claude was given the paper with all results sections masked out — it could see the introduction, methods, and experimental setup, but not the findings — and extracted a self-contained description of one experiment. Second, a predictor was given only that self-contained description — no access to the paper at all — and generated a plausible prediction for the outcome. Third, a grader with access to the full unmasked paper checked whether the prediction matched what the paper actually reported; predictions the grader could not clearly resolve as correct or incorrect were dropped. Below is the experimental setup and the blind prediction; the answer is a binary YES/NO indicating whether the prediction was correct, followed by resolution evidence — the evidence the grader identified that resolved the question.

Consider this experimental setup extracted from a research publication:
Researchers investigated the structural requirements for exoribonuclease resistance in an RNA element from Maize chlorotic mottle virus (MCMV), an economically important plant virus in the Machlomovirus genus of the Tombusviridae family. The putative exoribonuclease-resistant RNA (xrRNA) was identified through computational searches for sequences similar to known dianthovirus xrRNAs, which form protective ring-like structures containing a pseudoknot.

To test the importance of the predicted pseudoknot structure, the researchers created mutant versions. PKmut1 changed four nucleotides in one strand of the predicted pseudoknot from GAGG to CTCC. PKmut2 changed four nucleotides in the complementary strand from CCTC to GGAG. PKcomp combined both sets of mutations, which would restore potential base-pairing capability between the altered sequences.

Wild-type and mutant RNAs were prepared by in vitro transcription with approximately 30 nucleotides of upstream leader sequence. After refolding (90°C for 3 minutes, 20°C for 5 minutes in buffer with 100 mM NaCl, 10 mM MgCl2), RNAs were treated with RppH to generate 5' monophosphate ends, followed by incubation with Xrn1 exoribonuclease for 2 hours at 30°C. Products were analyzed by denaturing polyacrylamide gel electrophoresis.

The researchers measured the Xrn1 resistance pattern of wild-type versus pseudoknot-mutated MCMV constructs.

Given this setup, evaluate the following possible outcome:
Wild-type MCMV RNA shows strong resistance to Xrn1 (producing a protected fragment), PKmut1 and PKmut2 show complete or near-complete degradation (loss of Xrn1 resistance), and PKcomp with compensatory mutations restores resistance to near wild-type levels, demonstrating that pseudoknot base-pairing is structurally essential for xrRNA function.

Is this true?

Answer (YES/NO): YES